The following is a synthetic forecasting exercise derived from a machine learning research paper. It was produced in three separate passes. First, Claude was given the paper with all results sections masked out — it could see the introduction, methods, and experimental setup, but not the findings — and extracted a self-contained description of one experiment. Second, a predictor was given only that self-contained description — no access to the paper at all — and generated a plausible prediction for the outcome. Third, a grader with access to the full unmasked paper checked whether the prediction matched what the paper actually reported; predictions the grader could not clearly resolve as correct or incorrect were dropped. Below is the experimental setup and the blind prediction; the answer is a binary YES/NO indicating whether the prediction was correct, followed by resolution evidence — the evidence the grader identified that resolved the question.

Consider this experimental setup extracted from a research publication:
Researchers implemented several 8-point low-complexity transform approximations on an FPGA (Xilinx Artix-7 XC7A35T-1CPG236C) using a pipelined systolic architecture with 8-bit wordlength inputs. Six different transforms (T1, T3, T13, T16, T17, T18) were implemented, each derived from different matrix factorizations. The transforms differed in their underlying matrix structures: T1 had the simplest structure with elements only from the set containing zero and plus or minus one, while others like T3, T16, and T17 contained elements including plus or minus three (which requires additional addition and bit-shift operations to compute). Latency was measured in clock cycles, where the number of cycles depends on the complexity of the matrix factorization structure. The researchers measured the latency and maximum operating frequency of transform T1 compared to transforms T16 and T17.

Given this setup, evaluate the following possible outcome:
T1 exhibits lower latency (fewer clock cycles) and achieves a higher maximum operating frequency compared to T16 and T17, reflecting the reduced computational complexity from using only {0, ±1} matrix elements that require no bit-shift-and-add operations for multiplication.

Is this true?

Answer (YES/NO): YES